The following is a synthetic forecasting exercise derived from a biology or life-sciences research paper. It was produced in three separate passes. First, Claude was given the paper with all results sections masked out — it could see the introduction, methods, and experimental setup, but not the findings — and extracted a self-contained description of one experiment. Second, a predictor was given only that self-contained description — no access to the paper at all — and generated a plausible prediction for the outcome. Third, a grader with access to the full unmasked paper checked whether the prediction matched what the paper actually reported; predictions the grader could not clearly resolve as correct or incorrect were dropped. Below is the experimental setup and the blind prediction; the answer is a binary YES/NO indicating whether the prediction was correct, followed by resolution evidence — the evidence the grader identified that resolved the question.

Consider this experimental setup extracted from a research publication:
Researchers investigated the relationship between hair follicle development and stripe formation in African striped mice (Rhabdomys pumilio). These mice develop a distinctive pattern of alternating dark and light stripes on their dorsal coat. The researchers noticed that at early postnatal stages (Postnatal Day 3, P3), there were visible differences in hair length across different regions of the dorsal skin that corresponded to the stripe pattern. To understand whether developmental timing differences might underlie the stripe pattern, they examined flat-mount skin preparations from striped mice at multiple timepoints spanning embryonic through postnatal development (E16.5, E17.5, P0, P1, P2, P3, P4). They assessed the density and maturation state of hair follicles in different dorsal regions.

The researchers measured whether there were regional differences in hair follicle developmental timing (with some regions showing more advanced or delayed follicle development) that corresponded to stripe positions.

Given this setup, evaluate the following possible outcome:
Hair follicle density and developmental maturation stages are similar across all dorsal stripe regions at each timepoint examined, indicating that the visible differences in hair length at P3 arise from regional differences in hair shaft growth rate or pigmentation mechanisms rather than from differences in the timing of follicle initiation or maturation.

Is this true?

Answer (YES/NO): NO